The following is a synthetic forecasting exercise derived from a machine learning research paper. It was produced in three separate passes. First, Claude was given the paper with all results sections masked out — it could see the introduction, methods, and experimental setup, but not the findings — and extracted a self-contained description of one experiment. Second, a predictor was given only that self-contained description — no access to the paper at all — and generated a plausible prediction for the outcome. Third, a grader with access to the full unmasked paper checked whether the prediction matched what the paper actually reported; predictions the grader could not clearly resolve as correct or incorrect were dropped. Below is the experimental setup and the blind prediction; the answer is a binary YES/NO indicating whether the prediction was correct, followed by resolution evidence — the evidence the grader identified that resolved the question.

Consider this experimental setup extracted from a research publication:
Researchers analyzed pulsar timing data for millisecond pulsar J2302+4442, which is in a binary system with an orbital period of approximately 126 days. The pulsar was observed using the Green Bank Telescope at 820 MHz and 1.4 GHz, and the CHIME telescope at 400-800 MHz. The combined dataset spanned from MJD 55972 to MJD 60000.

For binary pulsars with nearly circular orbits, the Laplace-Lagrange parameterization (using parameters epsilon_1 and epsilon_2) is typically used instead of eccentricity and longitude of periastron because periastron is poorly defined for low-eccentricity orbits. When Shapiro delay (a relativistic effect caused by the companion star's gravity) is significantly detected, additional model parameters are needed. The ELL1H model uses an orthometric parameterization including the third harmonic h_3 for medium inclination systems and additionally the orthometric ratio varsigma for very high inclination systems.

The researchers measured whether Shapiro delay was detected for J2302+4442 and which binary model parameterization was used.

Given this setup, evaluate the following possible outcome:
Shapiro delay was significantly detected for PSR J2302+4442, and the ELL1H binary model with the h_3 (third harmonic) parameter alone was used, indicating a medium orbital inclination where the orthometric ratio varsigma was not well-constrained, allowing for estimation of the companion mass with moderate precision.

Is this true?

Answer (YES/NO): NO